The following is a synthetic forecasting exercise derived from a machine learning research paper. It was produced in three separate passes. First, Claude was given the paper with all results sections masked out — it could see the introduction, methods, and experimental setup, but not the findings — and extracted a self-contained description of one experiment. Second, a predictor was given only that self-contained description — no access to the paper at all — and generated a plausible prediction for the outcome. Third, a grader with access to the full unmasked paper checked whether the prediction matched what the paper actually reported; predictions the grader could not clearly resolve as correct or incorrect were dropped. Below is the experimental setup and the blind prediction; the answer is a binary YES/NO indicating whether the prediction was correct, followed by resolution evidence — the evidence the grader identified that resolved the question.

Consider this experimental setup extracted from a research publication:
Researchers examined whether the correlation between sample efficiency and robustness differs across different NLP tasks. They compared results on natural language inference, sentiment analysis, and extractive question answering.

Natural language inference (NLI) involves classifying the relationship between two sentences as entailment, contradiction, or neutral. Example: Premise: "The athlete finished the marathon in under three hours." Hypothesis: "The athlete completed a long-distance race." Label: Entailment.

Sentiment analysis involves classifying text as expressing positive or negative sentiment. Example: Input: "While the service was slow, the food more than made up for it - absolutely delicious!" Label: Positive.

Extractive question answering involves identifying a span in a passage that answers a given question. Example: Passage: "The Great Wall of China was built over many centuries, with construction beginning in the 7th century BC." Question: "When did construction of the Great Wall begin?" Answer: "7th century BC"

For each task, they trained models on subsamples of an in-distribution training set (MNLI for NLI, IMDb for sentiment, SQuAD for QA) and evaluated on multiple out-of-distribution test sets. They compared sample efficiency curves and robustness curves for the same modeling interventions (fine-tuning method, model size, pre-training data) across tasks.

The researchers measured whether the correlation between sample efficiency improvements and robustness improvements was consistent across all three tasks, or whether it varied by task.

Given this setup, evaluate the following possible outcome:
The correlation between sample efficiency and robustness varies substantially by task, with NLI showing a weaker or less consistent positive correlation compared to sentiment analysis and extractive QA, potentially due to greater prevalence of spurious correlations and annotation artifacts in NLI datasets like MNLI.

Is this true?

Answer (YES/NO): NO